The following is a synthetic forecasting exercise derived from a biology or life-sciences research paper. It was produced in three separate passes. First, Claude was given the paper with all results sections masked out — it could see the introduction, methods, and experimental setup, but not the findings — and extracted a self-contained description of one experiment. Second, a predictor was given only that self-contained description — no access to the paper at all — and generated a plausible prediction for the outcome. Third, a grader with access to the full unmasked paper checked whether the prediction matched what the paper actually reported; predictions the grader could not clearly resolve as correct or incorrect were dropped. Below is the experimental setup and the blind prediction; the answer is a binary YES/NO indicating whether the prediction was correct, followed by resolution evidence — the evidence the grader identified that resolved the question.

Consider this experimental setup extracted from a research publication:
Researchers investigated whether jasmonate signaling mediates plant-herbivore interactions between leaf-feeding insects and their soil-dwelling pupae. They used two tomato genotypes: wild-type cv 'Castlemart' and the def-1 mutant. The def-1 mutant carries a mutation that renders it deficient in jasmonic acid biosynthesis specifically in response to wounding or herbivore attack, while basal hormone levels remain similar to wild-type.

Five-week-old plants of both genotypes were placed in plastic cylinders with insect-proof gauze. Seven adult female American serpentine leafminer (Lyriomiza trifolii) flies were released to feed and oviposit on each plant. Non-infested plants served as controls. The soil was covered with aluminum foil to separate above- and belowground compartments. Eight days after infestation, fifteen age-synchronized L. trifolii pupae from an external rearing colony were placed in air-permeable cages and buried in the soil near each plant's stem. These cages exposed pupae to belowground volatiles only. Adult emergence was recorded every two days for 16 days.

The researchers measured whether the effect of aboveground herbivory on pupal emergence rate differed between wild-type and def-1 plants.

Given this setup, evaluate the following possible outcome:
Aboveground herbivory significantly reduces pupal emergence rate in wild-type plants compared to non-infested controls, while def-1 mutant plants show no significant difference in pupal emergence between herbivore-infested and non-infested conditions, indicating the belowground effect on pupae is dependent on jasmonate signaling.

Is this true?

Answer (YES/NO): NO